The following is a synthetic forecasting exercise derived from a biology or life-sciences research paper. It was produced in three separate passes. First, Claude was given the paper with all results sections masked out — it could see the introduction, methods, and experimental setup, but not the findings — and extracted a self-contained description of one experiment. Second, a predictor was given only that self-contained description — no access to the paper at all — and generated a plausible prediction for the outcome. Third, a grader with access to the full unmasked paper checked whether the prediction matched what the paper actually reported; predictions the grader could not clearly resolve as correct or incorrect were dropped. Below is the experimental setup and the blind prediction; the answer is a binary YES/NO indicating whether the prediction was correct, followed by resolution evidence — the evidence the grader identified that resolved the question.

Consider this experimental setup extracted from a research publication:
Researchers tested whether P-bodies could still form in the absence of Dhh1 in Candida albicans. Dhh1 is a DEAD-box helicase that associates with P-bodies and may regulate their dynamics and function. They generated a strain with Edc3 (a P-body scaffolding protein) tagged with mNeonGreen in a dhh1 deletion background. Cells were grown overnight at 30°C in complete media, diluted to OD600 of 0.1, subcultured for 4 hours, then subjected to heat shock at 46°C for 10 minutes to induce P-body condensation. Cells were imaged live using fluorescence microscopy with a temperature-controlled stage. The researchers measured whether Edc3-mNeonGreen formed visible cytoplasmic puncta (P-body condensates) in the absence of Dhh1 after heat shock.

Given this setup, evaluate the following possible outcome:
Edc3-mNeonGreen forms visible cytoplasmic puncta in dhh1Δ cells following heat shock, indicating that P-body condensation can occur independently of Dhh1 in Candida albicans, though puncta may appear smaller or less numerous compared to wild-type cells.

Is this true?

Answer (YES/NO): YES